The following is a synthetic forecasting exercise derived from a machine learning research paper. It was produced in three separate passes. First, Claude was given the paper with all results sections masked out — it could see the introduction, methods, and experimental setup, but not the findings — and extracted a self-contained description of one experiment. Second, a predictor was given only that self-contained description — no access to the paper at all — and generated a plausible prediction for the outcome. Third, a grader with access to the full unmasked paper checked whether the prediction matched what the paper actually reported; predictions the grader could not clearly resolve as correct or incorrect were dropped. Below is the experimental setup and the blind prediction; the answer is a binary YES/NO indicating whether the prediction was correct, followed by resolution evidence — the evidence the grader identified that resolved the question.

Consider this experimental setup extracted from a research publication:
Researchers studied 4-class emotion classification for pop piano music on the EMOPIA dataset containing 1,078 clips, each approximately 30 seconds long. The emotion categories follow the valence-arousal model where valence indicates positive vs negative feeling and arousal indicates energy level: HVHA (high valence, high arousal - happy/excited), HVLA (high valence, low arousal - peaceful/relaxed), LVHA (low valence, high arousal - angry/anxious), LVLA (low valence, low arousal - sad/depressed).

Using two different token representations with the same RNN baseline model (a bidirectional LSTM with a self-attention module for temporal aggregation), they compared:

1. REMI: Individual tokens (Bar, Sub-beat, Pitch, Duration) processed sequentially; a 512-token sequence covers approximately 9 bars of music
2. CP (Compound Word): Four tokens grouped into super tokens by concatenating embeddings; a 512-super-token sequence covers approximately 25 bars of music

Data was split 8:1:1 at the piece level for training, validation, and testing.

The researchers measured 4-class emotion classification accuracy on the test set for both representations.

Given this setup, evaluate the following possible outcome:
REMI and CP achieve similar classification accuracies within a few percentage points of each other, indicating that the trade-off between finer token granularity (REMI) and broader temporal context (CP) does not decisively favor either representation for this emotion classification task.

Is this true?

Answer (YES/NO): YES